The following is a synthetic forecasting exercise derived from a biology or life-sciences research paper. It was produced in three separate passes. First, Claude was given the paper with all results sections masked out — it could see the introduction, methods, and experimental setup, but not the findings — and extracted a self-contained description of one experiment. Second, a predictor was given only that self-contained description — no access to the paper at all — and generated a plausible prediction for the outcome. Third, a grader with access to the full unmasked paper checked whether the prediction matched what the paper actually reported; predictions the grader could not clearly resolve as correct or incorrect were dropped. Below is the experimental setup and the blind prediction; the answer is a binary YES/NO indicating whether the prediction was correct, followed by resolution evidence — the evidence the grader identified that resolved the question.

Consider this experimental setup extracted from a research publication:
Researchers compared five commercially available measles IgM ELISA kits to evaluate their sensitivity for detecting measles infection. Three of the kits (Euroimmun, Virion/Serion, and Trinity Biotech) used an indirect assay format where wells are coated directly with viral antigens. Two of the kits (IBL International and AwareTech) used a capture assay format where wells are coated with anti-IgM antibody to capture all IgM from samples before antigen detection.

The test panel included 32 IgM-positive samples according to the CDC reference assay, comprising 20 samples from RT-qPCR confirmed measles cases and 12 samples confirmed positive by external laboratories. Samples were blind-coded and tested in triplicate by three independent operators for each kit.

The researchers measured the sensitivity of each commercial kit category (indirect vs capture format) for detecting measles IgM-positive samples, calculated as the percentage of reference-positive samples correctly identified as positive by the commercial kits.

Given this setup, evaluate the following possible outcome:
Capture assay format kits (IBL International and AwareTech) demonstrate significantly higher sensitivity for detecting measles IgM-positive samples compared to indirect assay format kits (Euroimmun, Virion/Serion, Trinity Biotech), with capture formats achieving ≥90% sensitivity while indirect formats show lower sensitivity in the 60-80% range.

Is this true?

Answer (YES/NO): NO